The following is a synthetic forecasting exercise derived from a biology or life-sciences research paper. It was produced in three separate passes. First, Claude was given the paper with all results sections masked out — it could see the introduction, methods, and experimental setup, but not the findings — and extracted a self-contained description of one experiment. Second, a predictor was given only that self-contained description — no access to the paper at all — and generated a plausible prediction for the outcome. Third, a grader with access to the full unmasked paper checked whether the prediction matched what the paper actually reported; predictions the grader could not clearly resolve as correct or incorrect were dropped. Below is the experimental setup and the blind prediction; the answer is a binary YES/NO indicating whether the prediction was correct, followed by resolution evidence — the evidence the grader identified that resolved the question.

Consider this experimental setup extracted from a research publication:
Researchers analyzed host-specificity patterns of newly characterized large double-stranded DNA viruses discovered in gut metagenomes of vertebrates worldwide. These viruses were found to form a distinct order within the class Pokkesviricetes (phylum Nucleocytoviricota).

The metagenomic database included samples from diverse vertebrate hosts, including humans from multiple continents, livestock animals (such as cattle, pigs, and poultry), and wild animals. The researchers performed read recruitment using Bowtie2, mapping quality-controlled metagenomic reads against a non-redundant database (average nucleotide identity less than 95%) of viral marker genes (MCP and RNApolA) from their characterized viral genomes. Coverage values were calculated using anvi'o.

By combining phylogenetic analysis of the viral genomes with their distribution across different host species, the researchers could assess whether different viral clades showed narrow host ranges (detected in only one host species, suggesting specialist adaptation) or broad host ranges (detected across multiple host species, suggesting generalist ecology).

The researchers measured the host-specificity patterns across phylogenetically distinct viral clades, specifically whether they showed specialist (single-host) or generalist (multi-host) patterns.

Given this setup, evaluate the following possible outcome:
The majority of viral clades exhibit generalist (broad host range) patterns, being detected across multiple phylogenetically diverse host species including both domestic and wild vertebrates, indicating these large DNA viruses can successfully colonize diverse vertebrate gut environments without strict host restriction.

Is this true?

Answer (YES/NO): NO